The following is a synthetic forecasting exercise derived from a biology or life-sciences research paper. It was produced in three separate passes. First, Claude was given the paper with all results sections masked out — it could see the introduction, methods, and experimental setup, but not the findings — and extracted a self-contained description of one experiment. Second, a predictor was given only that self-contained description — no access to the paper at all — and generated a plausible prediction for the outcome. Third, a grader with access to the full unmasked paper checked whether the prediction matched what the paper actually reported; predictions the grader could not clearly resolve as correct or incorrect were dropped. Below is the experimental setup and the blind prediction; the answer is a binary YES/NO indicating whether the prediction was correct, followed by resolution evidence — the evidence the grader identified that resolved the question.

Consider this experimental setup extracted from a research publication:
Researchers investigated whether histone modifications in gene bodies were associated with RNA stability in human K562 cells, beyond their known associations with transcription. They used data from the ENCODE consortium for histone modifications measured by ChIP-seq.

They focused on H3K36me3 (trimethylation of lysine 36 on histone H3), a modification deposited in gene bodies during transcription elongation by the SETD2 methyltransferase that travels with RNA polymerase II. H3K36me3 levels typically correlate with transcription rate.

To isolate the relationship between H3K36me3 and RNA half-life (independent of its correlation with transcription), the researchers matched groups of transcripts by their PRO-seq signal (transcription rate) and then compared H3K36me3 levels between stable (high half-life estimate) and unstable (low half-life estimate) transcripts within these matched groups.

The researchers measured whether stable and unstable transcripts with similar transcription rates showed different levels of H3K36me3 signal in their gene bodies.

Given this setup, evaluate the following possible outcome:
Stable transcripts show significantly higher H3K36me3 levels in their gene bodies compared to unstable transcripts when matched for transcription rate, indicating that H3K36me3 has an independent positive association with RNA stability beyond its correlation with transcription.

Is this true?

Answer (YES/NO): NO